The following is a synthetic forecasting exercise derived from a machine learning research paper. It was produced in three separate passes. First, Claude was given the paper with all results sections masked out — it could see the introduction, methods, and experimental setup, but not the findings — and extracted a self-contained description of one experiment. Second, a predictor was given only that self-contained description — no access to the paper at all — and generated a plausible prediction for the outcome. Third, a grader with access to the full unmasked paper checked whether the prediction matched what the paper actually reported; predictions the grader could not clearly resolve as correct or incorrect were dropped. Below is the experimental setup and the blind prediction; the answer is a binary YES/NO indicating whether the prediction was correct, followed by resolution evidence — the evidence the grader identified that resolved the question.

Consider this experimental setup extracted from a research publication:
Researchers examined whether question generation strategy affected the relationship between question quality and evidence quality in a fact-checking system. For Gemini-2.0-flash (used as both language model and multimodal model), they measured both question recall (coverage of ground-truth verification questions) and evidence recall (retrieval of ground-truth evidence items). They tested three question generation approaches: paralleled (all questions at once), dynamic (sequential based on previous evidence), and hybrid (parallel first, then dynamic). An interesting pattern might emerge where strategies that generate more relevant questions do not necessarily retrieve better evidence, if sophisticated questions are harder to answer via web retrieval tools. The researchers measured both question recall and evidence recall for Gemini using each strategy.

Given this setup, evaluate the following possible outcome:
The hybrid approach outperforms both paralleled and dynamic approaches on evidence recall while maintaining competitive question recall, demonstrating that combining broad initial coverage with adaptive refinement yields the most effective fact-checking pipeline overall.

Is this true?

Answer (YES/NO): NO